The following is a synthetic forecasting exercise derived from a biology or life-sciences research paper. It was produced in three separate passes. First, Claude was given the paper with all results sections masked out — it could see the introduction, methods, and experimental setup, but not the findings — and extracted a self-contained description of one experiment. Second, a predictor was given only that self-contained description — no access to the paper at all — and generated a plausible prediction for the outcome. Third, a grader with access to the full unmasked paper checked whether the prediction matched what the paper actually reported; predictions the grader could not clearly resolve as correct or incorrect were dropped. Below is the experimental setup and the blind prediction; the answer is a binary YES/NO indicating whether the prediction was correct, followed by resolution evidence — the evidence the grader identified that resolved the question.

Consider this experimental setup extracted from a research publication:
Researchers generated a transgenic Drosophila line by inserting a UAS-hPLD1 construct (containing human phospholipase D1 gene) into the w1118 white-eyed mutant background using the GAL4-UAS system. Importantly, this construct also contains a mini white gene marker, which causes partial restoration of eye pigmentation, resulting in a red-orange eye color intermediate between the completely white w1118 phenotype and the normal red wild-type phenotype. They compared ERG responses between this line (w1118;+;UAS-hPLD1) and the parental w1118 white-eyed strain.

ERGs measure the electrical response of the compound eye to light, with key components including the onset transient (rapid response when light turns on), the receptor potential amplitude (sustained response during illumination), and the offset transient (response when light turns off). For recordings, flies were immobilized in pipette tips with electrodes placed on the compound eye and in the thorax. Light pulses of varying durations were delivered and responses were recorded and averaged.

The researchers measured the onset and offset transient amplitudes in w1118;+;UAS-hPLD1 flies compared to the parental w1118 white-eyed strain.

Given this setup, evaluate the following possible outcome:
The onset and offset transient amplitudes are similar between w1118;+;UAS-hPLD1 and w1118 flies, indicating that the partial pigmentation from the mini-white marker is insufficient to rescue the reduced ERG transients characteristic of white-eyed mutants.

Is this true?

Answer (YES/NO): NO